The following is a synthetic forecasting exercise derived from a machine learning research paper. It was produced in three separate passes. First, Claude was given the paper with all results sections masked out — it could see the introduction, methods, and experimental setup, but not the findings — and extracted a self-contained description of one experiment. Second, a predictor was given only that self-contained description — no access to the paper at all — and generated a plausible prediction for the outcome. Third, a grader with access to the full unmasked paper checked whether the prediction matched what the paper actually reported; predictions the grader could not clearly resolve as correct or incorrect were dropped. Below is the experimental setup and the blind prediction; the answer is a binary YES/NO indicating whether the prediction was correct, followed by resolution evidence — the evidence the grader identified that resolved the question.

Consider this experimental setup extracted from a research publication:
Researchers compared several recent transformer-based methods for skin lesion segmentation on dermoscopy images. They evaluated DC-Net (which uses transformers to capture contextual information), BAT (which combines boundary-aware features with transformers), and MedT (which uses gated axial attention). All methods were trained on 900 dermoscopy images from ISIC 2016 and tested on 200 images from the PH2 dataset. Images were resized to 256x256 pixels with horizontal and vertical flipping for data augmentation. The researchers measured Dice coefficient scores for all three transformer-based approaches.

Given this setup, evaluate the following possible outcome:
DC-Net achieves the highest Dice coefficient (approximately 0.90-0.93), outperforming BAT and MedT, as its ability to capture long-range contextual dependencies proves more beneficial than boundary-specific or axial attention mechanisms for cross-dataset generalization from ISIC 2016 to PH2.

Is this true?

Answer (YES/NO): NO